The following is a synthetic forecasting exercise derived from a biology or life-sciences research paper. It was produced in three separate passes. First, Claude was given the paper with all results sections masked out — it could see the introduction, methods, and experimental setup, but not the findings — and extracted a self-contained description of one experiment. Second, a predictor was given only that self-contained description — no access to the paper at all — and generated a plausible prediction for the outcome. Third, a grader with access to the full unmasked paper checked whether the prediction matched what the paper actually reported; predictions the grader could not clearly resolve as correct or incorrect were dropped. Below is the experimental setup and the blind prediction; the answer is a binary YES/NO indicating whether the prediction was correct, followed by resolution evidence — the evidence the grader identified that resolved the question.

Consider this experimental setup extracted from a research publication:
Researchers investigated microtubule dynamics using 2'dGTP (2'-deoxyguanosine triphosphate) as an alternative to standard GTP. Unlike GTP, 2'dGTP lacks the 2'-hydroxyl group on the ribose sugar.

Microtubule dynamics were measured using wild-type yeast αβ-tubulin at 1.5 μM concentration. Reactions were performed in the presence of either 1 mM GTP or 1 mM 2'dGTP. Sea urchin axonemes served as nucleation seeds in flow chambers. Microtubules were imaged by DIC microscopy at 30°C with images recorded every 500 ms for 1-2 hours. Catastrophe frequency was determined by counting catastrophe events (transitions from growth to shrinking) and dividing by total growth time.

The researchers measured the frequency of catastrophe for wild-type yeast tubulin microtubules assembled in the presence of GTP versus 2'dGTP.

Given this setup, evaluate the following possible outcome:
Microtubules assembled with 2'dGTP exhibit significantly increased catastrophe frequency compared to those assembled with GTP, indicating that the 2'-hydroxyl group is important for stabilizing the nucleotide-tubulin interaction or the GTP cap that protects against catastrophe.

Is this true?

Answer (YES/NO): NO